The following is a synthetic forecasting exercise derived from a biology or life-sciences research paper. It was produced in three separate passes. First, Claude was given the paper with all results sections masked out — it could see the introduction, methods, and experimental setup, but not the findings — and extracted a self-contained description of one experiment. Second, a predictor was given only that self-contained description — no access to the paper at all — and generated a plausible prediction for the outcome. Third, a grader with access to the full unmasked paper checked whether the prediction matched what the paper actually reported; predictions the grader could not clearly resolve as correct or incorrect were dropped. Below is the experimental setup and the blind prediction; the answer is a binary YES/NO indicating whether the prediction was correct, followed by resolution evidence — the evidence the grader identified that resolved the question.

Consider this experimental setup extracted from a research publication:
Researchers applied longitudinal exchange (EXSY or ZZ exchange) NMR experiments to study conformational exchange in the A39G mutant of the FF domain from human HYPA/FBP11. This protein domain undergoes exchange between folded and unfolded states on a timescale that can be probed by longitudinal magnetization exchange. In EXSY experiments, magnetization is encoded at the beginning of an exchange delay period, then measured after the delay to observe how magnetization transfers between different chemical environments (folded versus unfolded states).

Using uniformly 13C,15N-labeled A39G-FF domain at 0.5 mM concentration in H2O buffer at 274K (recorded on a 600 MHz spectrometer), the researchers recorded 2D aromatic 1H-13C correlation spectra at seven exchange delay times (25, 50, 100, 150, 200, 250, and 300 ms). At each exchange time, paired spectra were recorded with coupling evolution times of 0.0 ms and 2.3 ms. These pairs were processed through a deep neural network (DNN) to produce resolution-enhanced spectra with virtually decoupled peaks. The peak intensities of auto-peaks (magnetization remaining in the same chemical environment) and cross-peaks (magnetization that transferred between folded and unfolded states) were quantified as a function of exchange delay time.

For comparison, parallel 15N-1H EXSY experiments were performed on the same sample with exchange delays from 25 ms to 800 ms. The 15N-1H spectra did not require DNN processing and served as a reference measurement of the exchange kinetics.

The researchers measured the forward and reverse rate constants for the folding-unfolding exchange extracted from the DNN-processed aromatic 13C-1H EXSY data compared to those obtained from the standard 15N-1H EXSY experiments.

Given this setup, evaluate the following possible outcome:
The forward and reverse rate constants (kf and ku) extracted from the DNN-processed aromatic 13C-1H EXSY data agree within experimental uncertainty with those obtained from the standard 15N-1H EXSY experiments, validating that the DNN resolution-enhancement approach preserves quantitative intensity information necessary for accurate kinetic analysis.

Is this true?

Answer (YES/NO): YES